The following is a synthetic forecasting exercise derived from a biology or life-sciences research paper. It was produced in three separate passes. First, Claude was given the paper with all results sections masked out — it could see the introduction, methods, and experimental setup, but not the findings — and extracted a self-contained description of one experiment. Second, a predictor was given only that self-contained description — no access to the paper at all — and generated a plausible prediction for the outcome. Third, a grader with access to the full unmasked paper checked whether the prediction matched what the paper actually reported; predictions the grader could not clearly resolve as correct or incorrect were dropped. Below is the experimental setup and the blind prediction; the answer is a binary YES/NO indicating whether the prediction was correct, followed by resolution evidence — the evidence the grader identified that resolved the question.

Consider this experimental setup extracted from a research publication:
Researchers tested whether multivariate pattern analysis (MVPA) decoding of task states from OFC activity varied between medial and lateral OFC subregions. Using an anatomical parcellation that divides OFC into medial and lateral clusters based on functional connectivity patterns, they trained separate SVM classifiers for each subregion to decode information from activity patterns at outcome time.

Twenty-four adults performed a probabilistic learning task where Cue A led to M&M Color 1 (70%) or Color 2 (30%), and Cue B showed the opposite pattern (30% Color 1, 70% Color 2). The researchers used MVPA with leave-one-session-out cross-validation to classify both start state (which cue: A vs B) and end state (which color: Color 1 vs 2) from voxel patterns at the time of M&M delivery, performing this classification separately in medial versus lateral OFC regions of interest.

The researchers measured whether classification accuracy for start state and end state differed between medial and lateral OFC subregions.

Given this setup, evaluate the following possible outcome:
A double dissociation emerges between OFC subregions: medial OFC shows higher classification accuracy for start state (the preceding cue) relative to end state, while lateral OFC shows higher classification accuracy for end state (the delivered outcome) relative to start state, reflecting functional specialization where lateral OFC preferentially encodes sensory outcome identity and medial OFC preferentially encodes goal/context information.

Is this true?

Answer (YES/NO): NO